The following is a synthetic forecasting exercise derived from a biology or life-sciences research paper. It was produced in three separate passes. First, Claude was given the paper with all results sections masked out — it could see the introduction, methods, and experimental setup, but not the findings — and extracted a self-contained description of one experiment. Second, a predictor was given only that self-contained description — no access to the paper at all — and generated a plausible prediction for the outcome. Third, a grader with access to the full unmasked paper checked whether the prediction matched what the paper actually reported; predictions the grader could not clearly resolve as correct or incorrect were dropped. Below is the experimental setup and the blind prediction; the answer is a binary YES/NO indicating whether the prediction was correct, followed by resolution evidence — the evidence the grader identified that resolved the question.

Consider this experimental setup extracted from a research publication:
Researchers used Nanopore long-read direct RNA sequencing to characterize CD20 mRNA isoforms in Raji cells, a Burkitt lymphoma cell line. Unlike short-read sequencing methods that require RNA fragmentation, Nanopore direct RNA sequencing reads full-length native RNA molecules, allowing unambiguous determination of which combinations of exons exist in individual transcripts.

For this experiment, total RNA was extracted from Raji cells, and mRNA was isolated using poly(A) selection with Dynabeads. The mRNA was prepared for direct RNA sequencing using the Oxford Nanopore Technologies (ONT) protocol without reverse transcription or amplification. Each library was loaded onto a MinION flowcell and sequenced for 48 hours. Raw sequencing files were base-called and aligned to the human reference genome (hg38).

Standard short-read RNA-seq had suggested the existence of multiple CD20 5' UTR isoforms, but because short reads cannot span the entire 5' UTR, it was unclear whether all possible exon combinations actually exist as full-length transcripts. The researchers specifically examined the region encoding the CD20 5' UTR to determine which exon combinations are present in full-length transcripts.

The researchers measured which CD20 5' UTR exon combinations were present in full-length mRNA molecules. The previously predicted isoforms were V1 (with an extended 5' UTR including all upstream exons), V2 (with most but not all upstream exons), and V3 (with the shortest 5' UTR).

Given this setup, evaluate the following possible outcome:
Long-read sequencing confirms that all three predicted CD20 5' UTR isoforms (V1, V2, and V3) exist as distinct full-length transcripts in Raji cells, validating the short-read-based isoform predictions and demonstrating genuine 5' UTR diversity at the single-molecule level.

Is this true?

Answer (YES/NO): YES